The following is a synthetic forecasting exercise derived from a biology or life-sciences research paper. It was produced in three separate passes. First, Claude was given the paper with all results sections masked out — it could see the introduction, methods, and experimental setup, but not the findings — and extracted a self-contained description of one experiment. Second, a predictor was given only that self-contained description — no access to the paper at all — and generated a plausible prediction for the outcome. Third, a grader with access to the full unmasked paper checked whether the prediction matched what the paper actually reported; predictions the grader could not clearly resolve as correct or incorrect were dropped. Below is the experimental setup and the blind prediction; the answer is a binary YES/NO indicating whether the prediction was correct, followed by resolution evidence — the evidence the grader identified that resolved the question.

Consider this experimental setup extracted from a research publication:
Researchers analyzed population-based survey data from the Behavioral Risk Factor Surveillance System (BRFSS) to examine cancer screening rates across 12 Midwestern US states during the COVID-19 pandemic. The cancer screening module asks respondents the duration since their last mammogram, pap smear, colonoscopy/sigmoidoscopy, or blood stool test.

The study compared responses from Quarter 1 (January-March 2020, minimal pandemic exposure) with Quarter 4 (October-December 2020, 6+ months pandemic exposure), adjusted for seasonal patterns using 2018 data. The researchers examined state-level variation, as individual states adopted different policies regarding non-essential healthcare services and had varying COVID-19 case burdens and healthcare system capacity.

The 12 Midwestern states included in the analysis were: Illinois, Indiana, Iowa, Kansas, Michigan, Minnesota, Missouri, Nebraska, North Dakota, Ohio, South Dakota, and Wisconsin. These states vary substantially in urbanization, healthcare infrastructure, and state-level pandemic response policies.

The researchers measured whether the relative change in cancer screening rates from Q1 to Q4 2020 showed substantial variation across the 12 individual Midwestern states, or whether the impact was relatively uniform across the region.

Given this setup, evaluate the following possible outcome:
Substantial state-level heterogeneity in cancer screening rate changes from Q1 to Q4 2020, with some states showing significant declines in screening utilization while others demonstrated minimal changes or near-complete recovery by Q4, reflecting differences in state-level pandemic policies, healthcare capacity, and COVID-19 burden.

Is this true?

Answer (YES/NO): YES